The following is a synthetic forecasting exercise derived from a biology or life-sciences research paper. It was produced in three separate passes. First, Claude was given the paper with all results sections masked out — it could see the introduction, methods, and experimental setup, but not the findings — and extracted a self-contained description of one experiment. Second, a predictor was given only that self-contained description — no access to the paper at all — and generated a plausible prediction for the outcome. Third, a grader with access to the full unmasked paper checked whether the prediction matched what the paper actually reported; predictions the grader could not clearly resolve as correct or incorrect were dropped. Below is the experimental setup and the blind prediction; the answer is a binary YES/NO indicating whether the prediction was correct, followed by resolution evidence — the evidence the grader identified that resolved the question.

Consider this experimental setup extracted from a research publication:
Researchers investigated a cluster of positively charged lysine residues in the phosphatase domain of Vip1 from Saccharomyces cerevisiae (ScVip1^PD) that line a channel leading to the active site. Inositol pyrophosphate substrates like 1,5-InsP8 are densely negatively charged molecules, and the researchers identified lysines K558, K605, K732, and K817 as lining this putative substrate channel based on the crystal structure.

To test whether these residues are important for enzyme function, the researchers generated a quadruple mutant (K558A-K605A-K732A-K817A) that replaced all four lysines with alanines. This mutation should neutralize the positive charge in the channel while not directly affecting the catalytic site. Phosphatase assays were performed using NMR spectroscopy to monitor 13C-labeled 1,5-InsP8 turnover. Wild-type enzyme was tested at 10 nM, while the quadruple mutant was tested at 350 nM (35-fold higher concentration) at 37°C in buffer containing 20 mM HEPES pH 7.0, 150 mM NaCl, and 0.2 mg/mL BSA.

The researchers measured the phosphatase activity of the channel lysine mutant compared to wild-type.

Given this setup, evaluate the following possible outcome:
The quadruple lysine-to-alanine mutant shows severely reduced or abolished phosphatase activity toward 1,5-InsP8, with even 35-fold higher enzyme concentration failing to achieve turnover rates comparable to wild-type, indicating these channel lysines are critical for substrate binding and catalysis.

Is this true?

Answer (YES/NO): YES